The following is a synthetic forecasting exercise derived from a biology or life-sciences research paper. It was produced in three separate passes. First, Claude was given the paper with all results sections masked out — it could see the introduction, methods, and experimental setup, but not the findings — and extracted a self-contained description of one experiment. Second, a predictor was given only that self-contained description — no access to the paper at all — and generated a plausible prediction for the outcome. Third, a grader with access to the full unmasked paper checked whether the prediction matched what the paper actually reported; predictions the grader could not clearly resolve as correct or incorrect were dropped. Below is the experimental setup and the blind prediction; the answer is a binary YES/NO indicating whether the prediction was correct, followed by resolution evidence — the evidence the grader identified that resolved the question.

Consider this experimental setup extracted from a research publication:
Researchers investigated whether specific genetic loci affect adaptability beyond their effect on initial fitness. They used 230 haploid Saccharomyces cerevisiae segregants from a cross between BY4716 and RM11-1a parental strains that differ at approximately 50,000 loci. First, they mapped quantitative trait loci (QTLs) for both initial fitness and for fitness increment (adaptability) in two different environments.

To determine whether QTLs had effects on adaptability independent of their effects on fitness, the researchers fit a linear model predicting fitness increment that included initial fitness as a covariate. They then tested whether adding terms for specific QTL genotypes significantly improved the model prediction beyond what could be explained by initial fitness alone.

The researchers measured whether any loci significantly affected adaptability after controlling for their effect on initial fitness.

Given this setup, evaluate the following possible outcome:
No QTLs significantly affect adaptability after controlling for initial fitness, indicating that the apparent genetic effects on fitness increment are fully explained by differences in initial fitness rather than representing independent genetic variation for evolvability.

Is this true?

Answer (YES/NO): NO